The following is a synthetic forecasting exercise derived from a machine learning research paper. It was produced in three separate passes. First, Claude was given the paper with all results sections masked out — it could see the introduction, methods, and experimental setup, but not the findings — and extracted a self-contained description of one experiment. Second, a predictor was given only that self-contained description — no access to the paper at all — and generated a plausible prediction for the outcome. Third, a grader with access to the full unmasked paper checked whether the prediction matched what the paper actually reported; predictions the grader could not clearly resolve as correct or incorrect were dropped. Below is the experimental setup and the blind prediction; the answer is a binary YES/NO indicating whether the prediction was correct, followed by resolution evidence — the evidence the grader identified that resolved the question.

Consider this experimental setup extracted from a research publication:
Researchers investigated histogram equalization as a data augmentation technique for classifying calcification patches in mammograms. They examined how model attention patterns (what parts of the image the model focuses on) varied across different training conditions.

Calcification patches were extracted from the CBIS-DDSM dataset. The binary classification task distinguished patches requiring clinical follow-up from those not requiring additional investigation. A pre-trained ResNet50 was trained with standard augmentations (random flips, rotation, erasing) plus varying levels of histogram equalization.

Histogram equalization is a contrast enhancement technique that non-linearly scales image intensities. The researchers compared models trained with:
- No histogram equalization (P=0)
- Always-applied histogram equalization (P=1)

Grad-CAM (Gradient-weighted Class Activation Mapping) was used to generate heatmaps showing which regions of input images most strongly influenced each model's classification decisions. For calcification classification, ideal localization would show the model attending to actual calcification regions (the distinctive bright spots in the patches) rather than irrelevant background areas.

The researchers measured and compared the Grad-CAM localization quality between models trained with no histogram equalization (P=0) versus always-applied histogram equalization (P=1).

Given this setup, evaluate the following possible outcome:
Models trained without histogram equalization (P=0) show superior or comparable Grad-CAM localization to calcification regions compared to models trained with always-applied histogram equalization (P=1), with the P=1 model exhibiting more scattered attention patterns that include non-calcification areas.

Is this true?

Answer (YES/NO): NO